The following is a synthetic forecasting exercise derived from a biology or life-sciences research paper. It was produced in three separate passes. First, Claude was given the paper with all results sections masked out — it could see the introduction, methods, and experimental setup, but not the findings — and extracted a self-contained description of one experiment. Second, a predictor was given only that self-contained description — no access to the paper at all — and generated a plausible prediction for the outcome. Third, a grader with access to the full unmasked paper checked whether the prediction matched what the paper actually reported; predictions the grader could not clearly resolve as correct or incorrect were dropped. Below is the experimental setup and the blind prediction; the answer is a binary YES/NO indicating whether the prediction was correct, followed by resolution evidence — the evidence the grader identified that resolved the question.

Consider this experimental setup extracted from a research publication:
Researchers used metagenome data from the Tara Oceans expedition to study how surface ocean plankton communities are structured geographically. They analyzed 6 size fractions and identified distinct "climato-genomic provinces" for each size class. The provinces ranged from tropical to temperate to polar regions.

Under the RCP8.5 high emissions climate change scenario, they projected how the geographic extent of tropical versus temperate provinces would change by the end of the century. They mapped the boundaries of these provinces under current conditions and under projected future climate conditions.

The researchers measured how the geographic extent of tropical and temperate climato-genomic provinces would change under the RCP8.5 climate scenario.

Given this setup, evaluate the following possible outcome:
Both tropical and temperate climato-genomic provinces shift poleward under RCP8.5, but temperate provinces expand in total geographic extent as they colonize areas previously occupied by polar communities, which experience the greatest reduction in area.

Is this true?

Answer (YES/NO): NO